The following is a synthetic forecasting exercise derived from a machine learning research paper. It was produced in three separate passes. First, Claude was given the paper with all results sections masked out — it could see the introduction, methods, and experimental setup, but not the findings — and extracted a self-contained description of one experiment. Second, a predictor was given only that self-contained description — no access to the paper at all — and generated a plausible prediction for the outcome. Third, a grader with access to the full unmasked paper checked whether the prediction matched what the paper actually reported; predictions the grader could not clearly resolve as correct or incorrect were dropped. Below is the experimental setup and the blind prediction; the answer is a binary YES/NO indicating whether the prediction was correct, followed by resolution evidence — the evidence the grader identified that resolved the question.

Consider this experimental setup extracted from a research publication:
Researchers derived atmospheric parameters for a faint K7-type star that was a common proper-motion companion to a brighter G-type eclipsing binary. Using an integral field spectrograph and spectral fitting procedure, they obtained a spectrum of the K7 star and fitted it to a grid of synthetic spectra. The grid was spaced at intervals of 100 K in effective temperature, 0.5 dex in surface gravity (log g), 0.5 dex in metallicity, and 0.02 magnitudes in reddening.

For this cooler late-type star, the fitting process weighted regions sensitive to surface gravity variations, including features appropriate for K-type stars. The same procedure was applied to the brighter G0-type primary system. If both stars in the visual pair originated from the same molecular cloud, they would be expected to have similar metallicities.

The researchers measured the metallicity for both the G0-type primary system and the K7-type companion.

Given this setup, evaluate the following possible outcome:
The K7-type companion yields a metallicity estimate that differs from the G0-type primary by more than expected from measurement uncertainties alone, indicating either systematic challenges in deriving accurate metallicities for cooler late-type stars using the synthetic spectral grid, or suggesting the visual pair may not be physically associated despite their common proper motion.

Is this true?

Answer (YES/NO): NO